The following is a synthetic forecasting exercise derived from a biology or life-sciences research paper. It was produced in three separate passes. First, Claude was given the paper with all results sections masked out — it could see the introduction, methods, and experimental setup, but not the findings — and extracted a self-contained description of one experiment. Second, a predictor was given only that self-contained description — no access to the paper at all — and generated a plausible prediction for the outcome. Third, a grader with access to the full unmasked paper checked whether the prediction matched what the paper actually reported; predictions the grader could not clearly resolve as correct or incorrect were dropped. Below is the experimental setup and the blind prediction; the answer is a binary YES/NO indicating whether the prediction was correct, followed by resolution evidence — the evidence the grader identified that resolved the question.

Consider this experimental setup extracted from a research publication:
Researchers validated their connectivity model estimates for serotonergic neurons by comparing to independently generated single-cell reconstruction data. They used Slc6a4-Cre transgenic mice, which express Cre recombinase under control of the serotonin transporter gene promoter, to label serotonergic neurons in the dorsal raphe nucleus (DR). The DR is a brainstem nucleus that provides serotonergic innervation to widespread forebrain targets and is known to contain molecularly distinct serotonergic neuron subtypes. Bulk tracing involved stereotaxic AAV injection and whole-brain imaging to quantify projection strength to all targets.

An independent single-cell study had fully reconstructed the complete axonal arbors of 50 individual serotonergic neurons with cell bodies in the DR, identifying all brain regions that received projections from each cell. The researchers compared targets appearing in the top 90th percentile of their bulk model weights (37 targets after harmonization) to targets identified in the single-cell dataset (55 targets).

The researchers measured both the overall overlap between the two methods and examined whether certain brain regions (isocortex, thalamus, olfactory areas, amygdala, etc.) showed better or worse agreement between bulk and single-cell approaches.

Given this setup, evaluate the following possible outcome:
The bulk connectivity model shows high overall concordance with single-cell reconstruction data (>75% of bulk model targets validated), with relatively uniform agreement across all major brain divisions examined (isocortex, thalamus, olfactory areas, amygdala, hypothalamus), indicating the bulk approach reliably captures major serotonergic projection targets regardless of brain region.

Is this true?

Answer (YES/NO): NO